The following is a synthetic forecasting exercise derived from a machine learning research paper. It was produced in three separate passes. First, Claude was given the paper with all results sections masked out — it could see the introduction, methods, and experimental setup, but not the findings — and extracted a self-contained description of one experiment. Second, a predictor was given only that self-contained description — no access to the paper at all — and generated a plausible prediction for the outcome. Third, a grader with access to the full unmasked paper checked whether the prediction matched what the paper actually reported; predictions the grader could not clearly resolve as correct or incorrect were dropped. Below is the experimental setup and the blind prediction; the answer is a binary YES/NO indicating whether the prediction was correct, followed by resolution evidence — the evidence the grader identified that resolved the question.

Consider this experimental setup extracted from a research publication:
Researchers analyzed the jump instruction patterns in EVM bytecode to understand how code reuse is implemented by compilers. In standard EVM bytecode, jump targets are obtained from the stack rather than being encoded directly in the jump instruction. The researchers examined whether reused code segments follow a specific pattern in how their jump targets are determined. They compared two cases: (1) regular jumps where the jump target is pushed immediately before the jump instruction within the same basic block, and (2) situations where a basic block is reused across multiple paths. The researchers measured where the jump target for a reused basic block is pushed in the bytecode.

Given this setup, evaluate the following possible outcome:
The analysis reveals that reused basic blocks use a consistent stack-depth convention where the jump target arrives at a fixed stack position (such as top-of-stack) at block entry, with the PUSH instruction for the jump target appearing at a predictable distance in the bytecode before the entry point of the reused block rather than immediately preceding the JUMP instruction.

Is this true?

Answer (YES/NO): NO